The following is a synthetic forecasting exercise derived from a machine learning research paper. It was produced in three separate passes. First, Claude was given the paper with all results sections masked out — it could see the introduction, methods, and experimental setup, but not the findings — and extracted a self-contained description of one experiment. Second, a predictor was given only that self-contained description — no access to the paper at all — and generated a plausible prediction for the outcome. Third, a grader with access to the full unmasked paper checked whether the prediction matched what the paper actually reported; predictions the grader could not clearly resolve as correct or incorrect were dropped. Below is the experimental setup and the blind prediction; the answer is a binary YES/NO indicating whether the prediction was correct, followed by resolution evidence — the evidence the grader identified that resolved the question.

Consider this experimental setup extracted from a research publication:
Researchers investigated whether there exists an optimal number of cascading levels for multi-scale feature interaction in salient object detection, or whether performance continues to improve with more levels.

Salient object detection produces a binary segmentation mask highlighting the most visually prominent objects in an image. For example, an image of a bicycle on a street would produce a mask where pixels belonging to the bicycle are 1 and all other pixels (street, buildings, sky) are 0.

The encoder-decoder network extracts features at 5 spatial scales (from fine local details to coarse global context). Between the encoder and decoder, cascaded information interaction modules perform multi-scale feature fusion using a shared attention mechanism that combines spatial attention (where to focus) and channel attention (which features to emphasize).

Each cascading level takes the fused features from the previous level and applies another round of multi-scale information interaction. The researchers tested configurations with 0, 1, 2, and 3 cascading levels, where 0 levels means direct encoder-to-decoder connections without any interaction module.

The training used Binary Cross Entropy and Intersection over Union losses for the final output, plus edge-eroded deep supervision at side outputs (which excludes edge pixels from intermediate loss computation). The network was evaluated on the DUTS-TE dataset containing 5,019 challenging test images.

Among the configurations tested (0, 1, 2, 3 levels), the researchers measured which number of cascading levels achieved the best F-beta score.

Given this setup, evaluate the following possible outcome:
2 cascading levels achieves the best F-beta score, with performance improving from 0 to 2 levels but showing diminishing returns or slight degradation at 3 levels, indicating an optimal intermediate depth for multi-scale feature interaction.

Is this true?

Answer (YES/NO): YES